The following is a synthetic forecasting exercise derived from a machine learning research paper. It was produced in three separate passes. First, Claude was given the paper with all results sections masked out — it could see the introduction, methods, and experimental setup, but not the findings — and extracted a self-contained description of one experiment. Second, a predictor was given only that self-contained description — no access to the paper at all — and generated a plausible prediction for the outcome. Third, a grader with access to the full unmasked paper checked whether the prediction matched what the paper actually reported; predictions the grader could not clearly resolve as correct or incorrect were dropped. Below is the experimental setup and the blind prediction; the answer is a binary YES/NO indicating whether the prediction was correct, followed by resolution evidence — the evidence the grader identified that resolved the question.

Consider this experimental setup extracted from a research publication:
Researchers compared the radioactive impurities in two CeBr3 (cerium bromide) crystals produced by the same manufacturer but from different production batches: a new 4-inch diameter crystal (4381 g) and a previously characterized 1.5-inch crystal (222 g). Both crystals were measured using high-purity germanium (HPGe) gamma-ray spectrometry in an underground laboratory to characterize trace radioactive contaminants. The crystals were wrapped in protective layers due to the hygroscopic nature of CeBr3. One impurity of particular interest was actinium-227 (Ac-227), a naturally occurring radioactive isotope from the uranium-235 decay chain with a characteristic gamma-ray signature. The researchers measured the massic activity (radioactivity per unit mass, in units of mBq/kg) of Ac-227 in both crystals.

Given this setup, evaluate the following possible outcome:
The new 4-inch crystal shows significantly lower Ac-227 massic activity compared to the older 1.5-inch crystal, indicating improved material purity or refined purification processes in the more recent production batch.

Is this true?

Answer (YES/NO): YES